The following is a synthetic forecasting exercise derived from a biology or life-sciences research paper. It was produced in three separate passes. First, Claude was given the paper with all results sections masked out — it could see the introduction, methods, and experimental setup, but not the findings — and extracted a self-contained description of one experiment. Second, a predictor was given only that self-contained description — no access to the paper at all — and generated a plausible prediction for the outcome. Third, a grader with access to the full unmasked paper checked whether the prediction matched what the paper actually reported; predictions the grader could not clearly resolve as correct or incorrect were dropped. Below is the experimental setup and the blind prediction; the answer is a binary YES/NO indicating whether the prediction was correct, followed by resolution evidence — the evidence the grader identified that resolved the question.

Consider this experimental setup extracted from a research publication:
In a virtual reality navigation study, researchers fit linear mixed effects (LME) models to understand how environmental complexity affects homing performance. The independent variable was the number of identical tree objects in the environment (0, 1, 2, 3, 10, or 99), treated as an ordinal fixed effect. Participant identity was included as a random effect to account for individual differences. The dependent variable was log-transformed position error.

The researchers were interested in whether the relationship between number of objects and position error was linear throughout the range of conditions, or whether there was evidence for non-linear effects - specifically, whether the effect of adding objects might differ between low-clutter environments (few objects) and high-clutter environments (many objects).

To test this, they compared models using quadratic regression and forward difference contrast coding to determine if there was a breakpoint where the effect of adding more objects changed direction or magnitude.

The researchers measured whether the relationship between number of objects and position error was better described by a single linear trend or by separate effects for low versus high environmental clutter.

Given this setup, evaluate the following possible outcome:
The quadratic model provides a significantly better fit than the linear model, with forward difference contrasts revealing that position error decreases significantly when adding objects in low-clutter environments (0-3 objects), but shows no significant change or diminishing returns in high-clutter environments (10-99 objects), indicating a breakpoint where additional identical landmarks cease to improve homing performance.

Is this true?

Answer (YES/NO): NO